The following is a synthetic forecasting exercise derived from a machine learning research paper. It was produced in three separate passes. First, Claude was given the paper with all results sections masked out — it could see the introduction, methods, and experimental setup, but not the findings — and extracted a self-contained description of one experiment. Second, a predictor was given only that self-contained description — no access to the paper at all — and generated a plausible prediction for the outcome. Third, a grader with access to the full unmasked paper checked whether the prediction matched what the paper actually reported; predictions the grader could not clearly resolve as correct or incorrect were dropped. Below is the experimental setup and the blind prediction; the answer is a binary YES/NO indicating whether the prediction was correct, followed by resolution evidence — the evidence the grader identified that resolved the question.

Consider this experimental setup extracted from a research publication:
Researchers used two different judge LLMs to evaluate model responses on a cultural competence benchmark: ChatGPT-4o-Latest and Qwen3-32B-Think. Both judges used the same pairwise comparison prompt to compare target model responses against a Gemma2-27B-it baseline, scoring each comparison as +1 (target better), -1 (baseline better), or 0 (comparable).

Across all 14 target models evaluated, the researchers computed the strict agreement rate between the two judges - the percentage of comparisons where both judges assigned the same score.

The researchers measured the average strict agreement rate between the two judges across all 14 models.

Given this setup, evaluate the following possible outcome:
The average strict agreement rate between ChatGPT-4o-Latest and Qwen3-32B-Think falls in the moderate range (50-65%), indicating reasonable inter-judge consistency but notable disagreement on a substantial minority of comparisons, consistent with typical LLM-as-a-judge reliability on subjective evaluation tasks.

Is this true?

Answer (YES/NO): NO